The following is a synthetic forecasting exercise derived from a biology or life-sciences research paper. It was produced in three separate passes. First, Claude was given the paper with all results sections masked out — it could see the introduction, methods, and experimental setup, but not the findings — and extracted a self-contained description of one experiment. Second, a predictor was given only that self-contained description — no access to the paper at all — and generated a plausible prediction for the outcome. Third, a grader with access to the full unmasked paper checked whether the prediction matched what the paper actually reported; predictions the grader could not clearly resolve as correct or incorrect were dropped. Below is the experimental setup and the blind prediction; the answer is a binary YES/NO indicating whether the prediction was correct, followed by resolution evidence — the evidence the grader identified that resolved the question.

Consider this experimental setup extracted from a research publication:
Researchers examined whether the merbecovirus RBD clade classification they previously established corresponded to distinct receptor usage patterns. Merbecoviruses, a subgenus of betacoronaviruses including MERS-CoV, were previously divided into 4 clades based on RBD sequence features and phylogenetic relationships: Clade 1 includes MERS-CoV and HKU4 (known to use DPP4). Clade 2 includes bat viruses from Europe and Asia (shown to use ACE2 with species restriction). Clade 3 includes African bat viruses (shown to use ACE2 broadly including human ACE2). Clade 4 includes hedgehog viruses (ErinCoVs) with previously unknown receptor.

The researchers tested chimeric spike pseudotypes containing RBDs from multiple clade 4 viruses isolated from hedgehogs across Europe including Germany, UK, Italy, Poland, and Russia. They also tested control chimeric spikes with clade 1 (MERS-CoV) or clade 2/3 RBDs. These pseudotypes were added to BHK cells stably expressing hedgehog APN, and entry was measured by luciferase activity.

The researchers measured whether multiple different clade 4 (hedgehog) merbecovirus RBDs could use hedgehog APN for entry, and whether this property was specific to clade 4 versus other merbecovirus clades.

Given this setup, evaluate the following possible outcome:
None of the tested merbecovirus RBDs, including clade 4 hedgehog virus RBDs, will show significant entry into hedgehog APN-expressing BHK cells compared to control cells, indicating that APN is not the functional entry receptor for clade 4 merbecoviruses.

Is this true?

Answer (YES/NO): NO